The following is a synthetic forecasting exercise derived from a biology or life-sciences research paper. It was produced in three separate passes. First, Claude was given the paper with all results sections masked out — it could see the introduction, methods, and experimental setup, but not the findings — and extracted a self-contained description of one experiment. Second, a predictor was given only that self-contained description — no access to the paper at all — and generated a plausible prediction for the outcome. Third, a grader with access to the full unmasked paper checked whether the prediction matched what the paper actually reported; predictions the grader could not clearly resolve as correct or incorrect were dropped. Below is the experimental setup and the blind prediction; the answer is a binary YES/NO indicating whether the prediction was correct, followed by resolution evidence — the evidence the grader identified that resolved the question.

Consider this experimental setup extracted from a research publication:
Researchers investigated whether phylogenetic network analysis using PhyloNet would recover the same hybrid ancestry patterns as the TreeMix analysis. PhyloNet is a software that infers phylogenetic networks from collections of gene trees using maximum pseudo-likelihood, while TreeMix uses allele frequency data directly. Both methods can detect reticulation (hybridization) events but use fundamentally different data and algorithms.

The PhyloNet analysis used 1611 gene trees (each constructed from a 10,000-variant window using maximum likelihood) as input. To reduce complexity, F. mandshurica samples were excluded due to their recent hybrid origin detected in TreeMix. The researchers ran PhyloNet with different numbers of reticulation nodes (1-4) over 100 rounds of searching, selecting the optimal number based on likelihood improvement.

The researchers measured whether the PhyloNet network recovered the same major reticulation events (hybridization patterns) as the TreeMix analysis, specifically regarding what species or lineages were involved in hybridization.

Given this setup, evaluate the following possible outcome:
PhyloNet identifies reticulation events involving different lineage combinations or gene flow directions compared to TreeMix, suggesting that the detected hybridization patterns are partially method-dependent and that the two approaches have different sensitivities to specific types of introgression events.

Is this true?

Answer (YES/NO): YES